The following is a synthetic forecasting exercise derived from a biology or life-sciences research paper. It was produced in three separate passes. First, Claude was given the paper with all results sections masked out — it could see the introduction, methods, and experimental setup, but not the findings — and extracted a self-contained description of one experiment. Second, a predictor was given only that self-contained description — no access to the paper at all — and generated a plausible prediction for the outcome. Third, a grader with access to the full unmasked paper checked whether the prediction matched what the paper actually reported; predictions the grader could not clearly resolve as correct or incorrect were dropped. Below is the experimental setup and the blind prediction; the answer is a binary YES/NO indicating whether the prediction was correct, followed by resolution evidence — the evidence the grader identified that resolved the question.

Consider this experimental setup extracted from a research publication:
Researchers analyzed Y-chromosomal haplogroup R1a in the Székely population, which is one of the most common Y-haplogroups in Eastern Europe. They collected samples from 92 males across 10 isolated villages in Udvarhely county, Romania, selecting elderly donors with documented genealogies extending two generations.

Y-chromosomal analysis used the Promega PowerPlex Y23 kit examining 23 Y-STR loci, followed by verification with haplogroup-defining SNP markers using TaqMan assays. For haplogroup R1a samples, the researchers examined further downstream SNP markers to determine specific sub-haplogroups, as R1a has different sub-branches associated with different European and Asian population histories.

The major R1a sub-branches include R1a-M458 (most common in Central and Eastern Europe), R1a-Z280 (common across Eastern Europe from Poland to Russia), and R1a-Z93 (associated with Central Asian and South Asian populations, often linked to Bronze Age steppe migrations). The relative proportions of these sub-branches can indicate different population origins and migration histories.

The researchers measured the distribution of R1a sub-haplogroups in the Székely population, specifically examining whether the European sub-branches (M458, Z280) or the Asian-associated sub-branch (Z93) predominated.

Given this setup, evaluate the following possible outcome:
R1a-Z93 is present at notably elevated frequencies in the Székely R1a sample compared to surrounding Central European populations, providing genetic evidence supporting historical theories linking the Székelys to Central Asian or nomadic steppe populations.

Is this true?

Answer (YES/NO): NO